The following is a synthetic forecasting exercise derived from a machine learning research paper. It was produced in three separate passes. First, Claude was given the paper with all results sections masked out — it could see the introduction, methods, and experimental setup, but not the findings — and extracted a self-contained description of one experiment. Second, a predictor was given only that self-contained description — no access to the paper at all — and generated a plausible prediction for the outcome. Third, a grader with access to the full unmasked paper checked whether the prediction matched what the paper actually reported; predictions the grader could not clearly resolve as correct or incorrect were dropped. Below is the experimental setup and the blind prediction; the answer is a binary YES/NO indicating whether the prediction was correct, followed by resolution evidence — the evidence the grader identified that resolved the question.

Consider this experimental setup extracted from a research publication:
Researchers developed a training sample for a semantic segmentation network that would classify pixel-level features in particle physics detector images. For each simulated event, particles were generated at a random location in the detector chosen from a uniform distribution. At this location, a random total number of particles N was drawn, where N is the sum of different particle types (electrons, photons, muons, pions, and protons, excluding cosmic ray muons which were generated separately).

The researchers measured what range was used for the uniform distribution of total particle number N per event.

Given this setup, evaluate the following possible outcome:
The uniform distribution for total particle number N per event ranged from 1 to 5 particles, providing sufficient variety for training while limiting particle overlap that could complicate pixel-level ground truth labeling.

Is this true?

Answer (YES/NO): NO